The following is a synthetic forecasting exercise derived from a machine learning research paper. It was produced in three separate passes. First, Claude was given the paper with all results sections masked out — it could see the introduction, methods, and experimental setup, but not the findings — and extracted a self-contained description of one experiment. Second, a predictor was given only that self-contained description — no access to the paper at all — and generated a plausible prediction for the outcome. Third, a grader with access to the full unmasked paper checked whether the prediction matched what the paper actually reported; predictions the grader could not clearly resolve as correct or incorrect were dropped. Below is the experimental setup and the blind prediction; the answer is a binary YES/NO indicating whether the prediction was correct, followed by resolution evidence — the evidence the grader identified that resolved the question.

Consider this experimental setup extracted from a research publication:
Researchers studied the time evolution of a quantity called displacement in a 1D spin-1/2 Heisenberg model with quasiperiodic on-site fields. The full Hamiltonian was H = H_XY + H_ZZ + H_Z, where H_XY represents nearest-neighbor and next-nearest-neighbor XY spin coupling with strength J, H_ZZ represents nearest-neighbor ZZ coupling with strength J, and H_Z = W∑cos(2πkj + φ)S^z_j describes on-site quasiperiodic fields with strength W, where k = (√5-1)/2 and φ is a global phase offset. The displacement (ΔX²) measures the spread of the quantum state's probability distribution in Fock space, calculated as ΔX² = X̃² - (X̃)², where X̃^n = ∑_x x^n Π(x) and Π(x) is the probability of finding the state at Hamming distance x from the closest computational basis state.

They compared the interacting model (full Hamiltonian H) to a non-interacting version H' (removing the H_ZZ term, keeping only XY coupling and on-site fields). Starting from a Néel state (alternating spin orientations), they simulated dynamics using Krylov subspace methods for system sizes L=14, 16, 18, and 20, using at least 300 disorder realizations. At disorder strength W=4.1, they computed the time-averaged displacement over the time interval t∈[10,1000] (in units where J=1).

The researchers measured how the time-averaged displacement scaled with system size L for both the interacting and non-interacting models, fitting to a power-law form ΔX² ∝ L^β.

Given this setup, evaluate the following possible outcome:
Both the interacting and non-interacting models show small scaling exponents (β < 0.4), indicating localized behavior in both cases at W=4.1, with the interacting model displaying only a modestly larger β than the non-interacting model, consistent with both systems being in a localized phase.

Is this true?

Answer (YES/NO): NO